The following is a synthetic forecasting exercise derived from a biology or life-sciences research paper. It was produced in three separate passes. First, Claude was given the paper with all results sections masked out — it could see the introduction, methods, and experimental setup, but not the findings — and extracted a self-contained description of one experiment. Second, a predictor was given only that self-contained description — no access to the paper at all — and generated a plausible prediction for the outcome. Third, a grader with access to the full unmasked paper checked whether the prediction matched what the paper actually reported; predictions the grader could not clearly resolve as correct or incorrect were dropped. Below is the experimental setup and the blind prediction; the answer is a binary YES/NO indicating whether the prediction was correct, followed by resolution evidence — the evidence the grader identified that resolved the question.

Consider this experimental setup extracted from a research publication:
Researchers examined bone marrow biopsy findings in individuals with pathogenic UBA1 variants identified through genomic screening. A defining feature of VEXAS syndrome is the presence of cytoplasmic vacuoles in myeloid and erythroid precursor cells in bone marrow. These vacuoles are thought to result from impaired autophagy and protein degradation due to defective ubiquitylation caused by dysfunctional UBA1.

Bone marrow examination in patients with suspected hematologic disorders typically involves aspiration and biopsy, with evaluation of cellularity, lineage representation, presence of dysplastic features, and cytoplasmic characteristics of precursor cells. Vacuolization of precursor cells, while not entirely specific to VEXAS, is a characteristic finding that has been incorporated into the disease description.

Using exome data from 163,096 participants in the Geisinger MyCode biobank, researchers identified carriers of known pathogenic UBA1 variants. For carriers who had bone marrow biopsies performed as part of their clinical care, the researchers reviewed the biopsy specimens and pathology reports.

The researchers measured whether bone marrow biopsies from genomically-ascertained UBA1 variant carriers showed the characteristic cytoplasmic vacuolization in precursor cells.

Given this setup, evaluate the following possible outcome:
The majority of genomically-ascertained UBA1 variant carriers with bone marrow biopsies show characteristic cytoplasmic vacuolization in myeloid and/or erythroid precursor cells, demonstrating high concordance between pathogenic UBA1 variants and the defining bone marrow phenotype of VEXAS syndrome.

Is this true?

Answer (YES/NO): YES